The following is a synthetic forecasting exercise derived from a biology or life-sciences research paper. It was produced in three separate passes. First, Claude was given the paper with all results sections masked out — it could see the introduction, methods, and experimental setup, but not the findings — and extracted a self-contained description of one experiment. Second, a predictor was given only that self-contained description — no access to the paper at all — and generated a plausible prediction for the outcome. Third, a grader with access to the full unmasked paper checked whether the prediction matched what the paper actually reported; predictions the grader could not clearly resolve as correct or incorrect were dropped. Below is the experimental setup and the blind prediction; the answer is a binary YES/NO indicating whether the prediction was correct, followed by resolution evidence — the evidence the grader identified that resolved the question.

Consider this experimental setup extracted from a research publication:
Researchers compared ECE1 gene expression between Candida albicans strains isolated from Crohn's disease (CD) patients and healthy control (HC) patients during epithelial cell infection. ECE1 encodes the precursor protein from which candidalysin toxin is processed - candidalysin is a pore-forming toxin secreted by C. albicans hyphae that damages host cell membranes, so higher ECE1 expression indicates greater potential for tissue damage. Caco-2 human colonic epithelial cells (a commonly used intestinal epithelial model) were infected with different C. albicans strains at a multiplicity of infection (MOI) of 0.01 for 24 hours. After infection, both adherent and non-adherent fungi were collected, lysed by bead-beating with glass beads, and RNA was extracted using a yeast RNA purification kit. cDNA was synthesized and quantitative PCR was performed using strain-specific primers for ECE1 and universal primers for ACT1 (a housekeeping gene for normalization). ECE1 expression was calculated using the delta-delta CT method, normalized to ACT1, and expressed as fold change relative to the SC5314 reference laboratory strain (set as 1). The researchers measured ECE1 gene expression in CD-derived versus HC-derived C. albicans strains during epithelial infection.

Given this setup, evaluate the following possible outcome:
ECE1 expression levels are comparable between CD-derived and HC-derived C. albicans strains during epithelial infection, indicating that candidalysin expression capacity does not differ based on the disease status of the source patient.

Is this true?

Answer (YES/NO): YES